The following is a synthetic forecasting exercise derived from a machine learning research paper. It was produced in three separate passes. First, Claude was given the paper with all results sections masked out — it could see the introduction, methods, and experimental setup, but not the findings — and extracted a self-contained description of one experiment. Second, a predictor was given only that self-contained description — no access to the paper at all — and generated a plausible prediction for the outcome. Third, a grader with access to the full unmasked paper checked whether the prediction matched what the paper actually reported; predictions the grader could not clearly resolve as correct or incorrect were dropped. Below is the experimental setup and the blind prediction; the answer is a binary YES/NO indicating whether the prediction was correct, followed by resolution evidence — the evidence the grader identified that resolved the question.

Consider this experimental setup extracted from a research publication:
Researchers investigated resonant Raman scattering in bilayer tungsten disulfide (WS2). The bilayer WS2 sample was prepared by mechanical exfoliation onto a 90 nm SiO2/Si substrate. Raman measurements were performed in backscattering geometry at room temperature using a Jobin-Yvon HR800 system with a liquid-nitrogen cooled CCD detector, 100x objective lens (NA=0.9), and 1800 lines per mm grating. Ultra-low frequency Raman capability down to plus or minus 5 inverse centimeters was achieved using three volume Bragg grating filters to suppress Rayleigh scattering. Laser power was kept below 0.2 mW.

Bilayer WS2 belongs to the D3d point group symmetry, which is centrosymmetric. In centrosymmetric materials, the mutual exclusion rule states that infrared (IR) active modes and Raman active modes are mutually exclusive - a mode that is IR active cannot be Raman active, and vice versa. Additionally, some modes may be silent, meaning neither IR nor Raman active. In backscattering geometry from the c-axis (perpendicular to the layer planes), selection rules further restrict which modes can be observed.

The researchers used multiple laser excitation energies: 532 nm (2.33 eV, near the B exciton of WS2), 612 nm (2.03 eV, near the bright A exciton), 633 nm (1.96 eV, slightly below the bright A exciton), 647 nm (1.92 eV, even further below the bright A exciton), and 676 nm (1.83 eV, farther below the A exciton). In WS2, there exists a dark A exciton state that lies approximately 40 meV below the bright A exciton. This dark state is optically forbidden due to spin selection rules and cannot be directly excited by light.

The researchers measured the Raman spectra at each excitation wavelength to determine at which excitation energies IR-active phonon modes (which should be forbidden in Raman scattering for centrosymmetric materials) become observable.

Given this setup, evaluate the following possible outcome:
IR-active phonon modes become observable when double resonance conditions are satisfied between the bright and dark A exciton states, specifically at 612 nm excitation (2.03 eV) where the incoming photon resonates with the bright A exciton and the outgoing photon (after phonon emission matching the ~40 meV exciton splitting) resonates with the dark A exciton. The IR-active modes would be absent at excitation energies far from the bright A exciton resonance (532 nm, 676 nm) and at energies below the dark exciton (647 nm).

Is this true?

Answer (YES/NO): NO